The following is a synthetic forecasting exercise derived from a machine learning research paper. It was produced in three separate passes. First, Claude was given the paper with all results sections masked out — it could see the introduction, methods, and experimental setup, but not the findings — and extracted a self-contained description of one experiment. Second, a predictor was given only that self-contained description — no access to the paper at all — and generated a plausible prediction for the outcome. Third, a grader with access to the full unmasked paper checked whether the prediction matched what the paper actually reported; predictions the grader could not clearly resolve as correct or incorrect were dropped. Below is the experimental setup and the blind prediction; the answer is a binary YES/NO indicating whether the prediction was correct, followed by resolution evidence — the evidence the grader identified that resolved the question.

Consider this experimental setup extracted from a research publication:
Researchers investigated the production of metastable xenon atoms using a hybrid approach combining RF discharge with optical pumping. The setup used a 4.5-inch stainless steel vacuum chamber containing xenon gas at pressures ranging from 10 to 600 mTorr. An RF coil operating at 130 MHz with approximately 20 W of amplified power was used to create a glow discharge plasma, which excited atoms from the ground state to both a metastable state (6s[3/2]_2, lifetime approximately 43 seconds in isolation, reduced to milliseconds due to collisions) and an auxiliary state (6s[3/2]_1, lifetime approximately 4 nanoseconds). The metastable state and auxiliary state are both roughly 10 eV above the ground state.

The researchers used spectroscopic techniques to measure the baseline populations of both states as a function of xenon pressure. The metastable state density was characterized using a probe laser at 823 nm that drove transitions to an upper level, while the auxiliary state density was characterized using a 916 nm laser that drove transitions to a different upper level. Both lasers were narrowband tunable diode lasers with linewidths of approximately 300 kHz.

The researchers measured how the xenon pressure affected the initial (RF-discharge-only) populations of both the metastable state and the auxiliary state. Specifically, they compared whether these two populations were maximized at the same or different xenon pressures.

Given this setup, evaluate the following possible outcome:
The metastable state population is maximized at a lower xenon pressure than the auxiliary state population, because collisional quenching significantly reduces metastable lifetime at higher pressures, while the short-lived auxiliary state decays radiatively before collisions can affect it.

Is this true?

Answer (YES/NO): NO